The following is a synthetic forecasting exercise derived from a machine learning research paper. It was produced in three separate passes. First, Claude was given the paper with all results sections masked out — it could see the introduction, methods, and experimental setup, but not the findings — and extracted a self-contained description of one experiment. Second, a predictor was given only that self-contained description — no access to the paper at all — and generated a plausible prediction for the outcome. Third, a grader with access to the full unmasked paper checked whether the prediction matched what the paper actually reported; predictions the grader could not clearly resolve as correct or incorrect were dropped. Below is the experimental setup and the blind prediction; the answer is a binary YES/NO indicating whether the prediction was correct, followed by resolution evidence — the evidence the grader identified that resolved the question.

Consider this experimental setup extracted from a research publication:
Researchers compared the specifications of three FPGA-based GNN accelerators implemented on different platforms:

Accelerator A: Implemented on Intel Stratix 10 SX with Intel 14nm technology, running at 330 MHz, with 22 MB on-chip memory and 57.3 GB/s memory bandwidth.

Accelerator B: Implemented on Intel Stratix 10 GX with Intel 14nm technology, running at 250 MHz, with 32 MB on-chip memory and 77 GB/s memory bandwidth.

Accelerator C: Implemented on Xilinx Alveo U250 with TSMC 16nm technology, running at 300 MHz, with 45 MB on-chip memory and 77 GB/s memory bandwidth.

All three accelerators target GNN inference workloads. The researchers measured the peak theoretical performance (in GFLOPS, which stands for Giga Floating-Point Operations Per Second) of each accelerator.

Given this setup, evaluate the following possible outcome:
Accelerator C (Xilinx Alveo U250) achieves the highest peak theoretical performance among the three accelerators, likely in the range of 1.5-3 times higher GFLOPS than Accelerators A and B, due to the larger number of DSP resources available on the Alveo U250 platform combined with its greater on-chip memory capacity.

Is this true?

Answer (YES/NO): NO